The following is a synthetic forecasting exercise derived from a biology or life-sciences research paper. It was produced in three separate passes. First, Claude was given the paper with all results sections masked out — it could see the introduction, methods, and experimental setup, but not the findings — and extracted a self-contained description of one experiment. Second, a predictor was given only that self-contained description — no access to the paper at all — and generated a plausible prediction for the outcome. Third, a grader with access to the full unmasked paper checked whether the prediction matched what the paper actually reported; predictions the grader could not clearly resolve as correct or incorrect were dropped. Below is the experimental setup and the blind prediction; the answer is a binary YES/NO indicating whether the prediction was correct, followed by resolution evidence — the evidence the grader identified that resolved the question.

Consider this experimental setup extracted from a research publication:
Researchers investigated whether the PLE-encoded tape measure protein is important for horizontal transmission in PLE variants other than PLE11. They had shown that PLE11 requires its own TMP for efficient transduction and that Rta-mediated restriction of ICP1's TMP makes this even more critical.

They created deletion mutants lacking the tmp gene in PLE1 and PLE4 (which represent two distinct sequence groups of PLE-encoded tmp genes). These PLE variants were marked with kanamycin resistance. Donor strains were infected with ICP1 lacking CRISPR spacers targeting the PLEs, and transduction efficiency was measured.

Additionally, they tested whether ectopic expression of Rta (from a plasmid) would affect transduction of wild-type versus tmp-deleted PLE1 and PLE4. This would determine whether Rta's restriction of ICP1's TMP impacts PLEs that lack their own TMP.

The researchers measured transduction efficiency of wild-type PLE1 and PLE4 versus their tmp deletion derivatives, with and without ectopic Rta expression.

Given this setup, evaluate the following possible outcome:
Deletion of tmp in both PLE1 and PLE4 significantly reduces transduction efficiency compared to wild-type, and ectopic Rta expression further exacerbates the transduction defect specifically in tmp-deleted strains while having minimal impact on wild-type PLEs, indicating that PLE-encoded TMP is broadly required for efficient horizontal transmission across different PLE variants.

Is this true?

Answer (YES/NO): YES